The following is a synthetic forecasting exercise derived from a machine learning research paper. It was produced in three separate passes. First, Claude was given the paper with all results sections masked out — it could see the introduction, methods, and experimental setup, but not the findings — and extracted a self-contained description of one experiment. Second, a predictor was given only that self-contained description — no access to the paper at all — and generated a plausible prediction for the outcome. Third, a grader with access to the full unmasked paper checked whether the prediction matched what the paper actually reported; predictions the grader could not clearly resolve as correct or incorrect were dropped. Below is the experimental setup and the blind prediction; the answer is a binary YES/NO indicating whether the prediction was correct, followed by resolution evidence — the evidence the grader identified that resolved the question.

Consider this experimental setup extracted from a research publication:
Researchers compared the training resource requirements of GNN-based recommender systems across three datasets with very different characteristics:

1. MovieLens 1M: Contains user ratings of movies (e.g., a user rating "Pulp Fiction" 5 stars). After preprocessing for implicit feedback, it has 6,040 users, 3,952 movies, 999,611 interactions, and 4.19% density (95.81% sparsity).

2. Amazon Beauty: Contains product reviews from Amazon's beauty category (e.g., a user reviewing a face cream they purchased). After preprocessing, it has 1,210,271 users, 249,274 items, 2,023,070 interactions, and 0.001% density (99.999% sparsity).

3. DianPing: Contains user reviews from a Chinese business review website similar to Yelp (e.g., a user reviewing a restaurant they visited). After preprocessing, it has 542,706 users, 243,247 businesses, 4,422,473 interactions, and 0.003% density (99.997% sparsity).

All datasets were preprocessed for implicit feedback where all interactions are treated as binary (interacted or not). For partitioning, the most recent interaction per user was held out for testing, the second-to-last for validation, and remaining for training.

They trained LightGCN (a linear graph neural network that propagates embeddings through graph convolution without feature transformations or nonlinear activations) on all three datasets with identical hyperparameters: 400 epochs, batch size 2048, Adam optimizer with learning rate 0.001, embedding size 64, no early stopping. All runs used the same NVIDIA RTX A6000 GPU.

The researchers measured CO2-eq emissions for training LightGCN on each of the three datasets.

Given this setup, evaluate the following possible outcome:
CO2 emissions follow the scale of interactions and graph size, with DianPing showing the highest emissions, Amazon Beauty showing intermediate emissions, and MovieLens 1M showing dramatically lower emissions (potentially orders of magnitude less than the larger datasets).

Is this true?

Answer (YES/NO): YES